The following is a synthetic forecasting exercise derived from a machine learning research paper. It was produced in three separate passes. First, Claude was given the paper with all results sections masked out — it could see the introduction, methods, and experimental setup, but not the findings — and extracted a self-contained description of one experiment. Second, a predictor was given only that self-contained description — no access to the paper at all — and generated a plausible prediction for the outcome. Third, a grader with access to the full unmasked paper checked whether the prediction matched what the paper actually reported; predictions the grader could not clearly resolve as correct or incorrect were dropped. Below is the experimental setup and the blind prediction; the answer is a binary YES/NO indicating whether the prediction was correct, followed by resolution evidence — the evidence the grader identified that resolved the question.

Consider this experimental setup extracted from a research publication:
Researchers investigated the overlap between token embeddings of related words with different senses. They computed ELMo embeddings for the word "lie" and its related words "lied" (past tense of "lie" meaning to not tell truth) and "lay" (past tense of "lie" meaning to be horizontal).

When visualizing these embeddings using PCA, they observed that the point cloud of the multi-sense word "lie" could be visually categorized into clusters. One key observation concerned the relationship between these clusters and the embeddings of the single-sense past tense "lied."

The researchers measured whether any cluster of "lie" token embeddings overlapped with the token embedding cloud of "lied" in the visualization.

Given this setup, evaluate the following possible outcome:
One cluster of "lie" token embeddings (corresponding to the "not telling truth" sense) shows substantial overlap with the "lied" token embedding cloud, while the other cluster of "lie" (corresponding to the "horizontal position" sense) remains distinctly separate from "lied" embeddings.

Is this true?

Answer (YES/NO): YES